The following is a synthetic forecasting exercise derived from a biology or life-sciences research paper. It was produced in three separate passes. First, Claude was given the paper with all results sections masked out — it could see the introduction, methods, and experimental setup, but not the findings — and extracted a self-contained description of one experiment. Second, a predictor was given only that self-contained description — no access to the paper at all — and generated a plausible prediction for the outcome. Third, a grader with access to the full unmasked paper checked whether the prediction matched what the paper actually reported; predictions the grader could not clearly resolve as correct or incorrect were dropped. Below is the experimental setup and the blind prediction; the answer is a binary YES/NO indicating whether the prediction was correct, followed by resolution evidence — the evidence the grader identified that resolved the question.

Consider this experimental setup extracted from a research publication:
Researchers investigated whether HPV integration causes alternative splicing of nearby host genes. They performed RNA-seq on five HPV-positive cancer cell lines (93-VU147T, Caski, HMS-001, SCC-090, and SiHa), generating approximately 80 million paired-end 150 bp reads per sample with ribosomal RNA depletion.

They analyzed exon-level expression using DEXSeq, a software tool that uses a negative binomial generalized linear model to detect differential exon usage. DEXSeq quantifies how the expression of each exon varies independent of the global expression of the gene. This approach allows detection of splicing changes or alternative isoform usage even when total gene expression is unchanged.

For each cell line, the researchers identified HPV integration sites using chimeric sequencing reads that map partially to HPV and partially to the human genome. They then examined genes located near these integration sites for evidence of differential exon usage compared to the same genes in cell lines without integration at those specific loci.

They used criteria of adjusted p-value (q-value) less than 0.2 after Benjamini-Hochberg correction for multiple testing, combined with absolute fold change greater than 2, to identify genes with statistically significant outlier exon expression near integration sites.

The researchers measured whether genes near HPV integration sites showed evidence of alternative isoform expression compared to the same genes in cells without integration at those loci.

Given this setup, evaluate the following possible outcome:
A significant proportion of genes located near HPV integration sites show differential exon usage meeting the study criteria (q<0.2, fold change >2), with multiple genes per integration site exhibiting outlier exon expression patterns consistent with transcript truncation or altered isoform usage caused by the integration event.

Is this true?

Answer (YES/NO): NO